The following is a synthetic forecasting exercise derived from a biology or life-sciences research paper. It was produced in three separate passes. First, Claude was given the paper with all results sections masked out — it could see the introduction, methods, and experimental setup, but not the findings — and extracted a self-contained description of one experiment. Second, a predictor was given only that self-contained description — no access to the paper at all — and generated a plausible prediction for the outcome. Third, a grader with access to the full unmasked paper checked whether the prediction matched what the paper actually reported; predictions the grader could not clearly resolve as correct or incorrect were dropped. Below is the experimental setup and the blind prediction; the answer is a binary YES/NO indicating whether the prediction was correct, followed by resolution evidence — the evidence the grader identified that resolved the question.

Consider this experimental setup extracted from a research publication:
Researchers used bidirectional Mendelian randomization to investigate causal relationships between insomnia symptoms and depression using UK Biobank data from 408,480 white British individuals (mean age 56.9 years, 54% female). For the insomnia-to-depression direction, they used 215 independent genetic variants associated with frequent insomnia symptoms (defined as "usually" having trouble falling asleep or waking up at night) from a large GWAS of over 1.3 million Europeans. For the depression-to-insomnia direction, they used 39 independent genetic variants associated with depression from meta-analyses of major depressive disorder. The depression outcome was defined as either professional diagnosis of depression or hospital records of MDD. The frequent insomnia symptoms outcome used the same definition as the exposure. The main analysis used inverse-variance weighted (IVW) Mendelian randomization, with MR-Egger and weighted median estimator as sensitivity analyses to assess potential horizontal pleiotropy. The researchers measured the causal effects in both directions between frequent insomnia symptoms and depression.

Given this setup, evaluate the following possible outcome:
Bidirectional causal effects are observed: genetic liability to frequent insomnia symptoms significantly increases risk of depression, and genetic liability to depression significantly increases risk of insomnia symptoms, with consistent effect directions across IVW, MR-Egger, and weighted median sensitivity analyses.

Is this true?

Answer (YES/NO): YES